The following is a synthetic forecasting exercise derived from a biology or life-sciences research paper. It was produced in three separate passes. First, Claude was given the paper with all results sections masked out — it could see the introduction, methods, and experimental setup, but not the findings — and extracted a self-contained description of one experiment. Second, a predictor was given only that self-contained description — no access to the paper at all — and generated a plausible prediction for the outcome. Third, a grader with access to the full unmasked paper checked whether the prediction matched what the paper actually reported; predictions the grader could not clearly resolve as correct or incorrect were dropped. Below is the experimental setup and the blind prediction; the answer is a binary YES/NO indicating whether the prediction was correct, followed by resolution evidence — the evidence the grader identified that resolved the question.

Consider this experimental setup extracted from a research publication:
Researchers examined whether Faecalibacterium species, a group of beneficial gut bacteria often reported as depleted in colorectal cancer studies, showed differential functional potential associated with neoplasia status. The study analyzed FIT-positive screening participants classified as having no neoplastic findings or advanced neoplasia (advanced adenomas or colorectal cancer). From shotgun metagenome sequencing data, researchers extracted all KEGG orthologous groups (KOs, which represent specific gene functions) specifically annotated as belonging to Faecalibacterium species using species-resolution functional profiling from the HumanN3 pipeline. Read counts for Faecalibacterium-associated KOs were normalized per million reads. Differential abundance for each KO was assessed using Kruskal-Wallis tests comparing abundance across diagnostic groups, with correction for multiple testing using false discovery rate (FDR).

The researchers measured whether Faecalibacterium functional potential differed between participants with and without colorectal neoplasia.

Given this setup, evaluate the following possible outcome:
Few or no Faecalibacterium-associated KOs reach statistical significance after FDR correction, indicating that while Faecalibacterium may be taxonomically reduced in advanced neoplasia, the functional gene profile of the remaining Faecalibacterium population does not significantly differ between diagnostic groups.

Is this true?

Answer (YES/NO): NO